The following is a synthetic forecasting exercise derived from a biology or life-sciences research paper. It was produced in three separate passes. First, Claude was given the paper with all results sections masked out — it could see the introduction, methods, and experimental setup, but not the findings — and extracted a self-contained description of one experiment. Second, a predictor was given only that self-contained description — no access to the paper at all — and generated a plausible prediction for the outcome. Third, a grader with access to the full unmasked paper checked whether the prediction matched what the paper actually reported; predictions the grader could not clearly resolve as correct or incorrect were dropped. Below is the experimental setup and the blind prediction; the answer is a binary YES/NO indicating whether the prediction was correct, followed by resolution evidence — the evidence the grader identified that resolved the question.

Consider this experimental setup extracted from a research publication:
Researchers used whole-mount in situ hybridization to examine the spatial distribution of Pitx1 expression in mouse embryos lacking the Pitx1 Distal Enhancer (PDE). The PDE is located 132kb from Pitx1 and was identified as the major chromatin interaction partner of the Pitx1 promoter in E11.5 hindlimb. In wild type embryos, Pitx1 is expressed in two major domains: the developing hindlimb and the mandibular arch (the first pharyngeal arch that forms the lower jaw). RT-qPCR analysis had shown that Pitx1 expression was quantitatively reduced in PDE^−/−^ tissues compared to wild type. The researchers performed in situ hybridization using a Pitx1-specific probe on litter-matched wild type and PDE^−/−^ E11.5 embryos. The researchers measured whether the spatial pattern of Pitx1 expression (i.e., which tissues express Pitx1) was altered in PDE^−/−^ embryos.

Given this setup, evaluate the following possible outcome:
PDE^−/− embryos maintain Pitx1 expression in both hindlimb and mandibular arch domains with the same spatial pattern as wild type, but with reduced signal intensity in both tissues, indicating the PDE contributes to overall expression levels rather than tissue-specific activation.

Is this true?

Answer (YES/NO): NO